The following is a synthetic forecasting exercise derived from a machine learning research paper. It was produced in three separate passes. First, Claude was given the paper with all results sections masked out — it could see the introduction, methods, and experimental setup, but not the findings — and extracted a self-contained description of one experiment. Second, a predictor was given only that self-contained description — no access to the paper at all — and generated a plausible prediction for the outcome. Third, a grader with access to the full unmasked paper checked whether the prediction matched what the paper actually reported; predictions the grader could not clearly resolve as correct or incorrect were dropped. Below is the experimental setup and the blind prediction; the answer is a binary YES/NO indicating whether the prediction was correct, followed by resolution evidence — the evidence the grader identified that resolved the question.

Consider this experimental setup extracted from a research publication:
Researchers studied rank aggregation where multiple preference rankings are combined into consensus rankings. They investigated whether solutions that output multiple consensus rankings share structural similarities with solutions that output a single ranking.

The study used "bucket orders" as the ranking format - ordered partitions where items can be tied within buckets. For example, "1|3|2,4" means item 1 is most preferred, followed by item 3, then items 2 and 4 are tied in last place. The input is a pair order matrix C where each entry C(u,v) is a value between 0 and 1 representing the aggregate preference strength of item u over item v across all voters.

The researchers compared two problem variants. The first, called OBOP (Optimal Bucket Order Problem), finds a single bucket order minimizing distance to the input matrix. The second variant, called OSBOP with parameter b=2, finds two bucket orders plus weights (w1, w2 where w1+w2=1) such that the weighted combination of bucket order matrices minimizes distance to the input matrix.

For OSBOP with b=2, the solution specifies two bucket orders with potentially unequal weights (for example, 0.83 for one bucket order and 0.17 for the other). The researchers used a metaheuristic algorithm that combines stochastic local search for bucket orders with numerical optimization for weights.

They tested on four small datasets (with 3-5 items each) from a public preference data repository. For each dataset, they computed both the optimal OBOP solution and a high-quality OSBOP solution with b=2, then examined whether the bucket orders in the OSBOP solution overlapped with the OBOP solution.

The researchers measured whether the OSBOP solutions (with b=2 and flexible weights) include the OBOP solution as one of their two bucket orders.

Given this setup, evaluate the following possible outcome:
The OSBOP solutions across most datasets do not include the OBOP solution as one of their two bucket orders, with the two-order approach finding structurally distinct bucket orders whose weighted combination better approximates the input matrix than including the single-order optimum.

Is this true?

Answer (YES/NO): NO